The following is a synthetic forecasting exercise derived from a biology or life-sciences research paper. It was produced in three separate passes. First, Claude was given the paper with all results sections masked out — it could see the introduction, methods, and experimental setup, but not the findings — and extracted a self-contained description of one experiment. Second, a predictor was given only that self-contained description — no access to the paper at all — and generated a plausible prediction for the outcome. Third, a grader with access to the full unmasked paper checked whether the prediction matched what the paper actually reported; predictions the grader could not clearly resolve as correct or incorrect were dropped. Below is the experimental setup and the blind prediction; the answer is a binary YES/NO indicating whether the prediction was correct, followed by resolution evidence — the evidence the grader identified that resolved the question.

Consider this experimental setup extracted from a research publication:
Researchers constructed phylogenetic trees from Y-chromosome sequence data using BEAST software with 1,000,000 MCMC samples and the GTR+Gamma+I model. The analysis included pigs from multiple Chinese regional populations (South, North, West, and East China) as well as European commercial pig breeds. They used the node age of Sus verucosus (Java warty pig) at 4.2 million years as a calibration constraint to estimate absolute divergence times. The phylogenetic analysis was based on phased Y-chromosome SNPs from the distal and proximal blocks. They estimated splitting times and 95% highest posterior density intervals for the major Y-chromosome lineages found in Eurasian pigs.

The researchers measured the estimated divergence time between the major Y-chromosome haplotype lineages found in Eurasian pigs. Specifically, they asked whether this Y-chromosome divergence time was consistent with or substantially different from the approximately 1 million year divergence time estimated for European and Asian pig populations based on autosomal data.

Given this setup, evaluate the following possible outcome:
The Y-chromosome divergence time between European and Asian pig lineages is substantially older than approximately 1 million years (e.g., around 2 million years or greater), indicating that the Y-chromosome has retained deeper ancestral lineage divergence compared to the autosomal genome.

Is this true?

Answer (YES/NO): NO